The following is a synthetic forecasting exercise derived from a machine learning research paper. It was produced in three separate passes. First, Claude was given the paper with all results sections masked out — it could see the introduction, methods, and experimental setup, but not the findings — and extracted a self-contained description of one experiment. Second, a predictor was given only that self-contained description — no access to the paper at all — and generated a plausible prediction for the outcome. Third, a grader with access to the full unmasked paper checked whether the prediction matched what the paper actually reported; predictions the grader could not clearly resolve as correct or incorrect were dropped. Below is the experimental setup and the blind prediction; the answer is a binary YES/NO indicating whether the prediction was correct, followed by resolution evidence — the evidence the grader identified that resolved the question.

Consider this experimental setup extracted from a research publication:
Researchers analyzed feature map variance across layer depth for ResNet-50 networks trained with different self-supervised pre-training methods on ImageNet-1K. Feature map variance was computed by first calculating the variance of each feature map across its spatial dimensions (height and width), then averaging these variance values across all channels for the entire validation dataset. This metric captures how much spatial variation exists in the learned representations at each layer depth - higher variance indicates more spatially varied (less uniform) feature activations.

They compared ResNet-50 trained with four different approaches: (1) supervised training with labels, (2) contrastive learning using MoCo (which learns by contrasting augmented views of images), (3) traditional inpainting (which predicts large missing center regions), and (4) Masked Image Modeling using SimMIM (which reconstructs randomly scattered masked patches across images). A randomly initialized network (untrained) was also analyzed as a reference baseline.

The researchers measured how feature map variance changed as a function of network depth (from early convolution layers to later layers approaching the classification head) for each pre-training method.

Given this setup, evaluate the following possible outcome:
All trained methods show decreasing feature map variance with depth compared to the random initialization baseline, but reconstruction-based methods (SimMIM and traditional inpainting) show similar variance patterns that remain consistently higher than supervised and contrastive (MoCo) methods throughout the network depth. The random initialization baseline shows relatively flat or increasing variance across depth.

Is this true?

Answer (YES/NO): NO